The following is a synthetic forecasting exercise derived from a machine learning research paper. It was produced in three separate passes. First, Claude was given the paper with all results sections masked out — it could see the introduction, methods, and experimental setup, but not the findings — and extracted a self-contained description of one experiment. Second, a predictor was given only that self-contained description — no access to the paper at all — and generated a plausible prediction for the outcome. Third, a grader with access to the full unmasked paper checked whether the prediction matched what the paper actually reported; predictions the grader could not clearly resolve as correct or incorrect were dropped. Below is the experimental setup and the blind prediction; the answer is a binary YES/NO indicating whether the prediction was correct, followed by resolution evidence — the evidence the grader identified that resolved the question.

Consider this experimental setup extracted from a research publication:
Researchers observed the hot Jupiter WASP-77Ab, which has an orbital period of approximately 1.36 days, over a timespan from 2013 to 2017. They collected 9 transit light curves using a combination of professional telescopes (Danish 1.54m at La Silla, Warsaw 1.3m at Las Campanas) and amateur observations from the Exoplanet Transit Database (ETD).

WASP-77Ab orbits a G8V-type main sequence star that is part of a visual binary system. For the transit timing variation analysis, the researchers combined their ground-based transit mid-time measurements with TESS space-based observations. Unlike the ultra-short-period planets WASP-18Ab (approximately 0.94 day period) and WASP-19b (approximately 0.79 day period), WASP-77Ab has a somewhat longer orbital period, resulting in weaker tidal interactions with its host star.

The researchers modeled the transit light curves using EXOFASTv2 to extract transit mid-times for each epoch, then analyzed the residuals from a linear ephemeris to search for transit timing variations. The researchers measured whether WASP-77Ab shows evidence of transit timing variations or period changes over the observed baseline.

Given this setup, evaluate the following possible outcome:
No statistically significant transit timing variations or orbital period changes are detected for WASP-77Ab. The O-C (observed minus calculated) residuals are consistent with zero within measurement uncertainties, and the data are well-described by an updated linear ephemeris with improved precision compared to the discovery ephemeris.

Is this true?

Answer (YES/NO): YES